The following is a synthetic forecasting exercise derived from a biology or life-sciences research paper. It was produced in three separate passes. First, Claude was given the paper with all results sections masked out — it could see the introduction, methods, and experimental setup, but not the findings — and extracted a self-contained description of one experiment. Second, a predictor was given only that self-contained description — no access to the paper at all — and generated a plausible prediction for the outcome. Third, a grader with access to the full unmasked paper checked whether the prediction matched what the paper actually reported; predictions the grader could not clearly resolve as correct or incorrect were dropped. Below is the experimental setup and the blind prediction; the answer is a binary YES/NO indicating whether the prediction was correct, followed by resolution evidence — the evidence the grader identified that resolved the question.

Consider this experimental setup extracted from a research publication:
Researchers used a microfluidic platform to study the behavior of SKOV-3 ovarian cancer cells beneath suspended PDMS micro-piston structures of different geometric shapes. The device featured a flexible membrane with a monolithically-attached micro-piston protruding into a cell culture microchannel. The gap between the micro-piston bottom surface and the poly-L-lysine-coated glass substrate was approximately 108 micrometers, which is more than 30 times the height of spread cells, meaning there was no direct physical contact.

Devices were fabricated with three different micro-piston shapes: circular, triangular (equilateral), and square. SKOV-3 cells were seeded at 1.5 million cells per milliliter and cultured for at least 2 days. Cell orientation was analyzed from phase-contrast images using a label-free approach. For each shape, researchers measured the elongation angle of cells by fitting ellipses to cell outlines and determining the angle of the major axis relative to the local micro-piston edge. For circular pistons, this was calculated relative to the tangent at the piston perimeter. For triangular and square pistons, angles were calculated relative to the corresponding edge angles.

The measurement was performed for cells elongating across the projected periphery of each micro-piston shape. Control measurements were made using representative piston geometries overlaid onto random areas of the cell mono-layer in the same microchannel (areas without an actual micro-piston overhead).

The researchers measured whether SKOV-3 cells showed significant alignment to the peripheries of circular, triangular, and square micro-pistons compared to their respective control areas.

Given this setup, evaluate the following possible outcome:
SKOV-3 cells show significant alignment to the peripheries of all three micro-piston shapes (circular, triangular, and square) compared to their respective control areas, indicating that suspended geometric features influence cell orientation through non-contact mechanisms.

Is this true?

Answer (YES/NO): YES